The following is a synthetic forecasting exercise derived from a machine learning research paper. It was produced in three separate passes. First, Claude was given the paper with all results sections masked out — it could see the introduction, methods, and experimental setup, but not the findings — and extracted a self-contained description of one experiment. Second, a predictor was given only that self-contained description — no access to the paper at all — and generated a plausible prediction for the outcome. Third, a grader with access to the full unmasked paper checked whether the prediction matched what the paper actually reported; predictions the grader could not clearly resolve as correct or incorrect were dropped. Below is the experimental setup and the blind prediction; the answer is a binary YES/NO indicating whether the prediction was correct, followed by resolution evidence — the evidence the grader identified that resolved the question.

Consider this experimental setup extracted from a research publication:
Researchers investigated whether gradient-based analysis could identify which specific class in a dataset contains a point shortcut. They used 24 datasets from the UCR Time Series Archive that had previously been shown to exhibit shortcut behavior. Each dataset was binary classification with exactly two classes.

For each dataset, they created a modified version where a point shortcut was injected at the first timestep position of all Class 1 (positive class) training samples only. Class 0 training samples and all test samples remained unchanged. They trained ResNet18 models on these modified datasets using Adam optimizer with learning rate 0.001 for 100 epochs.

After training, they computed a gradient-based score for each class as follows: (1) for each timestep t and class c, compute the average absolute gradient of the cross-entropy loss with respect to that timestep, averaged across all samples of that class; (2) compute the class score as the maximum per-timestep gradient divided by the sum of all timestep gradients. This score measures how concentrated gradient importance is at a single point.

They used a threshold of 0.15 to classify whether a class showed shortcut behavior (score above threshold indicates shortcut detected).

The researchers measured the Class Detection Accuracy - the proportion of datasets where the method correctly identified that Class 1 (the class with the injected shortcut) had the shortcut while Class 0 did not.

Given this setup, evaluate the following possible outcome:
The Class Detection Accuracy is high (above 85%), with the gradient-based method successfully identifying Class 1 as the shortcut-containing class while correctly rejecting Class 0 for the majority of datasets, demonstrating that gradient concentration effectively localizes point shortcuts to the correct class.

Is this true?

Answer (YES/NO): NO